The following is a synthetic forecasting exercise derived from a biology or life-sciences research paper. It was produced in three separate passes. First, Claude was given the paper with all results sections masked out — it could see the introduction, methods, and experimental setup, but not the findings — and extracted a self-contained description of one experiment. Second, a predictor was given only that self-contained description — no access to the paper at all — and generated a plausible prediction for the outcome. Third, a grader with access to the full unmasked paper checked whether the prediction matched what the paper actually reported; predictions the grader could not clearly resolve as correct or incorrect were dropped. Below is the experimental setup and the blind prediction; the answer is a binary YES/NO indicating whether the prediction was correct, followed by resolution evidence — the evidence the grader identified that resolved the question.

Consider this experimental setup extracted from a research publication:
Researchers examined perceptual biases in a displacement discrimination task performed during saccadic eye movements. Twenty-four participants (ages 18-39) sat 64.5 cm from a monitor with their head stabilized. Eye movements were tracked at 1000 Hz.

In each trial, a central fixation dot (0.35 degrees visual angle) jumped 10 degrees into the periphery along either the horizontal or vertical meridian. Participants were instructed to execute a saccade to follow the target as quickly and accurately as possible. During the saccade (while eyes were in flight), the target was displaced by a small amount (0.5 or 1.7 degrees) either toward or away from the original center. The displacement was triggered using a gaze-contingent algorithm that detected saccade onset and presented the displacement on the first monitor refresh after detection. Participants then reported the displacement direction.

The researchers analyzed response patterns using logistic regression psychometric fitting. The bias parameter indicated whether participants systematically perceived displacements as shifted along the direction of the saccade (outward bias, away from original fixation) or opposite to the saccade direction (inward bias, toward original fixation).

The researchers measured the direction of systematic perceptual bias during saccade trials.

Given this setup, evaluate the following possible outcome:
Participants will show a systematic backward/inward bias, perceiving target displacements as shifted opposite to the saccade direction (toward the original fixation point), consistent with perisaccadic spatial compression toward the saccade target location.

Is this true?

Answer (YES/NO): NO